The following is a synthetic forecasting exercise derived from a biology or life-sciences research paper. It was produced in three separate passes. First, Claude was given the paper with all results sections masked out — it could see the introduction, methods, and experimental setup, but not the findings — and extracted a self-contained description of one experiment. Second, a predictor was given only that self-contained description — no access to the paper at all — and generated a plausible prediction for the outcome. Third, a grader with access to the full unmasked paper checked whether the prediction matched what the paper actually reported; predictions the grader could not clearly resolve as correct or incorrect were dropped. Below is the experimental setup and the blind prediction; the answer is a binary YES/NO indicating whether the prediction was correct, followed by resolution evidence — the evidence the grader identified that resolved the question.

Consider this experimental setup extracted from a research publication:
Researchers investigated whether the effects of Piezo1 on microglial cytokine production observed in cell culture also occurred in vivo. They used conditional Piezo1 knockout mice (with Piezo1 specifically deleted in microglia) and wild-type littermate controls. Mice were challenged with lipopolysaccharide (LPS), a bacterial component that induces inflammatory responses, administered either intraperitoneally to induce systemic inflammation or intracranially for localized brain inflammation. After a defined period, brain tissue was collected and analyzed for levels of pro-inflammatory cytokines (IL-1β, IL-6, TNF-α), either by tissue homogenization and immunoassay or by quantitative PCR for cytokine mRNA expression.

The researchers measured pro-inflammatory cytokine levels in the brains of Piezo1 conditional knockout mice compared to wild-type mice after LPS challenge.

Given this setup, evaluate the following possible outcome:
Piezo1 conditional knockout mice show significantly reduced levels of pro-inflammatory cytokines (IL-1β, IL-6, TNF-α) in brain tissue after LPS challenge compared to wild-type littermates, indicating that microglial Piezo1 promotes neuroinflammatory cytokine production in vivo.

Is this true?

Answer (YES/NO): YES